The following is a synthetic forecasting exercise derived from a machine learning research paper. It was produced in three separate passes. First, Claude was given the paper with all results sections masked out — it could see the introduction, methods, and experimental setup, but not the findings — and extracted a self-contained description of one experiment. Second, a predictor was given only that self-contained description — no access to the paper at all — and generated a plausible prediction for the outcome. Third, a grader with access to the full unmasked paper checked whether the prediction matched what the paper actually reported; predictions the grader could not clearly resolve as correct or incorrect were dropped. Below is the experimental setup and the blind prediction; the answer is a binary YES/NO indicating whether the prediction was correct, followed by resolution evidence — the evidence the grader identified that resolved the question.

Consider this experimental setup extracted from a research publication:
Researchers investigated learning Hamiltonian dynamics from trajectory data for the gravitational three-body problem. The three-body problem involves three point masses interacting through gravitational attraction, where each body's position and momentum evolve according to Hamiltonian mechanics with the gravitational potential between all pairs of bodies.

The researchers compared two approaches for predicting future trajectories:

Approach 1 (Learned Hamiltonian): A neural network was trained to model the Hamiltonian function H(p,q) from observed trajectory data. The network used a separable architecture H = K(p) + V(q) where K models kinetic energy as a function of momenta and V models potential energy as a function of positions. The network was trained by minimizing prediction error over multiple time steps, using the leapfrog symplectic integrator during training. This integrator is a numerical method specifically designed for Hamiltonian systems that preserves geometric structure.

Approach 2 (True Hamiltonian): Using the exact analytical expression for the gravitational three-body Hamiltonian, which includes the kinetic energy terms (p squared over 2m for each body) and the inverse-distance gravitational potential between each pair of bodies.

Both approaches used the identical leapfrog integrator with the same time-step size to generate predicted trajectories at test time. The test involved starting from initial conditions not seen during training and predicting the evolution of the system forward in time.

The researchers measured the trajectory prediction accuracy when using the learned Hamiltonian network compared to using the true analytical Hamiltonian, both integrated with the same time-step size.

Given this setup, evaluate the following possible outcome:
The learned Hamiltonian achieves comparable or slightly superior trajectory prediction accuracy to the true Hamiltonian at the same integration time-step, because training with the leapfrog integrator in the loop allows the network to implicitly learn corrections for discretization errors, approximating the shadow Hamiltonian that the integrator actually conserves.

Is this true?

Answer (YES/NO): YES